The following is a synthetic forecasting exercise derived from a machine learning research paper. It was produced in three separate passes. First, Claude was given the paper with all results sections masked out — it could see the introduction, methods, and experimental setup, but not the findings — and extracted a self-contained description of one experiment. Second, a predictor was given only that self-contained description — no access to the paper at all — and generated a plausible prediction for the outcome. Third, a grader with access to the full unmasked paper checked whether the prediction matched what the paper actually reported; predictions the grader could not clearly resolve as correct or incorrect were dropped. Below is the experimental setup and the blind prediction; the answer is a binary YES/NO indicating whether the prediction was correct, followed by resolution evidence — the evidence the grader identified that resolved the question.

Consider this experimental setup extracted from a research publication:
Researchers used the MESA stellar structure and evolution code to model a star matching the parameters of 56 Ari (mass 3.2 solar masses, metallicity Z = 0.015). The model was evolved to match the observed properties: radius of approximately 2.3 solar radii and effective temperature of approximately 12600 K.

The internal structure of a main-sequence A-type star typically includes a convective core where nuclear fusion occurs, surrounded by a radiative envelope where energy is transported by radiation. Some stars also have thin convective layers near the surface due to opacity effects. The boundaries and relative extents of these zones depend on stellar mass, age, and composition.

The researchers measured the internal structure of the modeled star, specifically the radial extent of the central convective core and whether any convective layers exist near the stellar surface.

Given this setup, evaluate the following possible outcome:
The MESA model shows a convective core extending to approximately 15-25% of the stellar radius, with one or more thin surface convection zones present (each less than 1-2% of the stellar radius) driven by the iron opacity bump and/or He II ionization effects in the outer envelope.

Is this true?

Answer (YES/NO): NO